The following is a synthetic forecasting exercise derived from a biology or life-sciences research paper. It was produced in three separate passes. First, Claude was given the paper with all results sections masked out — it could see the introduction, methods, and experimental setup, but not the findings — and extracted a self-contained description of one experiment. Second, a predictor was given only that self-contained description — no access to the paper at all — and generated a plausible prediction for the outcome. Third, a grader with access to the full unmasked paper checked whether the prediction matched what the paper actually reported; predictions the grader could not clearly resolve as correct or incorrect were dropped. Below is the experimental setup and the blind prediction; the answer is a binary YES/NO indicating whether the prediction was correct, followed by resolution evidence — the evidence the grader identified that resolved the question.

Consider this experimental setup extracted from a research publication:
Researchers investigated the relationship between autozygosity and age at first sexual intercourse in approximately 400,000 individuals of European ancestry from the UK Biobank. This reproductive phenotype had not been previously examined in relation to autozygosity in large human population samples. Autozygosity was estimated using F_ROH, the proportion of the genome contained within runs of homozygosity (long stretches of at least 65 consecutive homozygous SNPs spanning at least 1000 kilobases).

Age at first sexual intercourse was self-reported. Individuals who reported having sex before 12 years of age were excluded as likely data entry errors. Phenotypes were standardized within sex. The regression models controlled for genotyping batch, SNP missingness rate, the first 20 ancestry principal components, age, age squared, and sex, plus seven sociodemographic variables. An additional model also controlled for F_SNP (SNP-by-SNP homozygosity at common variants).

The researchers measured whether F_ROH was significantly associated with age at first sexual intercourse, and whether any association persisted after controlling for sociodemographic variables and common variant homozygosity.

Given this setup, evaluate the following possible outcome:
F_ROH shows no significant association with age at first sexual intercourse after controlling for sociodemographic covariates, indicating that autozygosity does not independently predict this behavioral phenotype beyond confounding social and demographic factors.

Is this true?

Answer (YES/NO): NO